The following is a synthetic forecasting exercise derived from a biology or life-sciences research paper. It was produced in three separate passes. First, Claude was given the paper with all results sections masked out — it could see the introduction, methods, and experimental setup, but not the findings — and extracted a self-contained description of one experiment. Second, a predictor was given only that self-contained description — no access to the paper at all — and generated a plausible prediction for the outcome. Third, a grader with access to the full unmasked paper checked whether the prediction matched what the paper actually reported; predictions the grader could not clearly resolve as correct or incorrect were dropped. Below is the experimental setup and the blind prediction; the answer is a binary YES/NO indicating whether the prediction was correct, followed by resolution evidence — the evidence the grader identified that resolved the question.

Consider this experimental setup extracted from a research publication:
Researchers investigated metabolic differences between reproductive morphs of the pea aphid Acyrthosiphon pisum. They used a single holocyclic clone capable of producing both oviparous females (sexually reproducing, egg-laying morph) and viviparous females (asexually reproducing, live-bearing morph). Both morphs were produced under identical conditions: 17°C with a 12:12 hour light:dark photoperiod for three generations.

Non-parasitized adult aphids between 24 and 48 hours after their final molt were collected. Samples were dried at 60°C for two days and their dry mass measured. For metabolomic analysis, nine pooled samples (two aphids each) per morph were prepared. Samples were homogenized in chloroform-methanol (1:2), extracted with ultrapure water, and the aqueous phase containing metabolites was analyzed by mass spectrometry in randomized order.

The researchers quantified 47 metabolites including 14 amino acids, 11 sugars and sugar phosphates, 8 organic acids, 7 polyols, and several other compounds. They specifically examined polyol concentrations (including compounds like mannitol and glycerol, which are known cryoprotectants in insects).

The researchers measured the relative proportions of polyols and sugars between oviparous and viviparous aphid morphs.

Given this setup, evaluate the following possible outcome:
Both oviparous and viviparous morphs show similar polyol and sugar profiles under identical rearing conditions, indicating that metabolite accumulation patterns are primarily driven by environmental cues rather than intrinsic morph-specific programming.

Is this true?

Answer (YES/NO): NO